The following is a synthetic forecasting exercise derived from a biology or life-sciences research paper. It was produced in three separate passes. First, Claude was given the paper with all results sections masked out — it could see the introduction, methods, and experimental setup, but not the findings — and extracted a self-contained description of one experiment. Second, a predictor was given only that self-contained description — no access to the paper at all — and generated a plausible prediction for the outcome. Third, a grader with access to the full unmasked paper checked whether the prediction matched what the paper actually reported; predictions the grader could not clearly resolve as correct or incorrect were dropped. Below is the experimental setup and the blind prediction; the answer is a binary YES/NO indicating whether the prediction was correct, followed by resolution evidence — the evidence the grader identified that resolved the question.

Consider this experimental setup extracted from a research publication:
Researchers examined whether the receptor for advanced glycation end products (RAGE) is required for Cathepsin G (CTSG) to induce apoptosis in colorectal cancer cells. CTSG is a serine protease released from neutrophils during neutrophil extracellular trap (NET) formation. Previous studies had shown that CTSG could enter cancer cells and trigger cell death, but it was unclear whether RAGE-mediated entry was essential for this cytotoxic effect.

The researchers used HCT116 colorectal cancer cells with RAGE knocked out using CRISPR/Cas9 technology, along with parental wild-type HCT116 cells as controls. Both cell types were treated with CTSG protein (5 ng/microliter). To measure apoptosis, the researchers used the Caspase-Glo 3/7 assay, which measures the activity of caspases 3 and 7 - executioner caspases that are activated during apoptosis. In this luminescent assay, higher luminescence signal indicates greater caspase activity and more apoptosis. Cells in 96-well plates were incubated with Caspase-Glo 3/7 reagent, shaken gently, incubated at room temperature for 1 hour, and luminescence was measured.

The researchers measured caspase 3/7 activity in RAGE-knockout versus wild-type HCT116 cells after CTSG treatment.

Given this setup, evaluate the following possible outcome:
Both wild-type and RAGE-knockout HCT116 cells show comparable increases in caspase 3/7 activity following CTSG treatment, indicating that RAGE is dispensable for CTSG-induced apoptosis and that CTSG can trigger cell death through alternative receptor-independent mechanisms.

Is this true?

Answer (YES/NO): NO